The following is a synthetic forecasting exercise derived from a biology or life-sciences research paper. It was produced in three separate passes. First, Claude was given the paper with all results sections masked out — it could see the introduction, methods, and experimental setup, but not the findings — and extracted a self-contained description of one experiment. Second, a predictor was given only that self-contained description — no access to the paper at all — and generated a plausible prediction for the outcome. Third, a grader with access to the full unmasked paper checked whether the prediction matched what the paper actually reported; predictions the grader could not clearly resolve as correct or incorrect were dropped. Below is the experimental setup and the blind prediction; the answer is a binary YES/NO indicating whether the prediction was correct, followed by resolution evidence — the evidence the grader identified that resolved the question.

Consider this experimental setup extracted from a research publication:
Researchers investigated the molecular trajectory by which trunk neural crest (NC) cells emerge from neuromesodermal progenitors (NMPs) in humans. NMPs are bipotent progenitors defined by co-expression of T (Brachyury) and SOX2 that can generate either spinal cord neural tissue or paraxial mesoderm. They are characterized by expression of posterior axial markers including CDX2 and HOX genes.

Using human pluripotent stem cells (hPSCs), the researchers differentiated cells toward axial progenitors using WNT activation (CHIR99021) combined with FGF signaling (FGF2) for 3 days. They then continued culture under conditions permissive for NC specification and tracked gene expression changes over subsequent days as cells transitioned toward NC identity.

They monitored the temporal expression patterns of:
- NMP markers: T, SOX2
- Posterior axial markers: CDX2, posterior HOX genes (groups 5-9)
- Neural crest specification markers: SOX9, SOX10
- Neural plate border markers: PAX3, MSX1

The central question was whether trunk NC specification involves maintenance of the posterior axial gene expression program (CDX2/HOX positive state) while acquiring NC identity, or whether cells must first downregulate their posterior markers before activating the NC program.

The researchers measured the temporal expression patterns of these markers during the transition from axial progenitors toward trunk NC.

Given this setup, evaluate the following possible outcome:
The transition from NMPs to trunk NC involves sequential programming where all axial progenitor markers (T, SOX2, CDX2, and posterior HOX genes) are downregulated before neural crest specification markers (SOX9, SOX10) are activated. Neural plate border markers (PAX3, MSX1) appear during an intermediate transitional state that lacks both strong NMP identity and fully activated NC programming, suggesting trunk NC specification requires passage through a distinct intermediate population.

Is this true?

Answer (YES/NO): NO